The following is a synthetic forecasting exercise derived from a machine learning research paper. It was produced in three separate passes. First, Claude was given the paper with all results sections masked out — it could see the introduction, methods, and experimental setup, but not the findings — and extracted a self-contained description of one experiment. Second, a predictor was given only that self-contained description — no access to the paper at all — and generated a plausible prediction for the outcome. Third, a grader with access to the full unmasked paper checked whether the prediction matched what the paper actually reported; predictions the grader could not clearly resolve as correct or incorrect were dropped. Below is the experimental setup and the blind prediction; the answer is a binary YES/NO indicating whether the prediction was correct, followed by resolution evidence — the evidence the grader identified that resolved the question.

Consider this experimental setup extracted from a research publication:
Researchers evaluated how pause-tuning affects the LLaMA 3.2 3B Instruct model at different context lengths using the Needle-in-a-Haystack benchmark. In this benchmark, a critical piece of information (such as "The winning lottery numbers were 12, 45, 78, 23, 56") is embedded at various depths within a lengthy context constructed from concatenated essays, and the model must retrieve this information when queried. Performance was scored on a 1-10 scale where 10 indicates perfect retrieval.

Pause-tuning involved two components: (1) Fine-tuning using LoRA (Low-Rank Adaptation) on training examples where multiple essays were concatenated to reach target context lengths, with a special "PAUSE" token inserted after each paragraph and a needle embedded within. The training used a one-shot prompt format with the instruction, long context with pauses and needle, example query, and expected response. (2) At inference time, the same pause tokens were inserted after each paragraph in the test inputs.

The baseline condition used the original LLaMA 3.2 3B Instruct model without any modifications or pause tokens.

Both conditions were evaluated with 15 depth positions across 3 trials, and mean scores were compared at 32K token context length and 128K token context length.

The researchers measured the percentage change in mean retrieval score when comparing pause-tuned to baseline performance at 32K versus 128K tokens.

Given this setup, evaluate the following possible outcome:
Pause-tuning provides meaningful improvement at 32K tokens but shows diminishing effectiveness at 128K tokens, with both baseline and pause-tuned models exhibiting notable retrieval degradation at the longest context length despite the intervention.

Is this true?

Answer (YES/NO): YES